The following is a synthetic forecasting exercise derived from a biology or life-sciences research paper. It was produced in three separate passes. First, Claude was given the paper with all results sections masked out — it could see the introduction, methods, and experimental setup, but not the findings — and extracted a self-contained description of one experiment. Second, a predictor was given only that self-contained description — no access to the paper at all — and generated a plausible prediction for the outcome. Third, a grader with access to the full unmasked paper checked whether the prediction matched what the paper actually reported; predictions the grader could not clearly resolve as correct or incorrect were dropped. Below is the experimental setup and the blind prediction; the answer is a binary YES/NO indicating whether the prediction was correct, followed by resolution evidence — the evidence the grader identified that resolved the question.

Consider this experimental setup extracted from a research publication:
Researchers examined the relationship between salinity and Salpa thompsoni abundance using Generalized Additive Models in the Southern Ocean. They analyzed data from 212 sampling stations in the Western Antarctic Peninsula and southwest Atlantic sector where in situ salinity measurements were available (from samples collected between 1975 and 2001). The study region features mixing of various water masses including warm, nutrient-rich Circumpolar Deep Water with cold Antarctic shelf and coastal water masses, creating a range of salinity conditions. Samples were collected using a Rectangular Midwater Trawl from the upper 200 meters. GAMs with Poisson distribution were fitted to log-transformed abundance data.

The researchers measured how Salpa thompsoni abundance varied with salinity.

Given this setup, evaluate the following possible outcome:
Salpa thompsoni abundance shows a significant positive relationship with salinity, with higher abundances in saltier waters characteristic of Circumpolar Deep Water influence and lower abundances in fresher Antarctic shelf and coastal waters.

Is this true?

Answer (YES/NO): NO